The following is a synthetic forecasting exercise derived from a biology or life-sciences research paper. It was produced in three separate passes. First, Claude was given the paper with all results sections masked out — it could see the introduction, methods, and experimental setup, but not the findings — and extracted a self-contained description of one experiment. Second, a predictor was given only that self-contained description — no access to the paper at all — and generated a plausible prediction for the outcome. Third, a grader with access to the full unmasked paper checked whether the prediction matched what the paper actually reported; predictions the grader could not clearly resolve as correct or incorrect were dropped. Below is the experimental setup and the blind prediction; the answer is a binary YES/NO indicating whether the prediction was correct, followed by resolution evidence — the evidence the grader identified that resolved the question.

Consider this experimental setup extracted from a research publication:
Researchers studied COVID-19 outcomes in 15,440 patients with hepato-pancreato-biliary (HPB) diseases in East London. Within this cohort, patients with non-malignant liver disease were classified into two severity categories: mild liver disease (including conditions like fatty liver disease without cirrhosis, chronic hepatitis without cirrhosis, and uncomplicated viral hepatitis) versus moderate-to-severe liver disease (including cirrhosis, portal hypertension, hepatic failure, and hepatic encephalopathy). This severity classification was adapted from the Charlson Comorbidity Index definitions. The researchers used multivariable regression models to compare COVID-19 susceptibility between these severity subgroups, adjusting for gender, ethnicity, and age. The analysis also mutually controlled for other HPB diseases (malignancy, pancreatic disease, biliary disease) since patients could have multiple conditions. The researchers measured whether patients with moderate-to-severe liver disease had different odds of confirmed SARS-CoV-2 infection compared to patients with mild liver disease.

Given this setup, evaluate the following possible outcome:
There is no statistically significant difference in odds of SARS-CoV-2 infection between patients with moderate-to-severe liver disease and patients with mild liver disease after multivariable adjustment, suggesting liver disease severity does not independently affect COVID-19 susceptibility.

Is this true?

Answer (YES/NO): NO